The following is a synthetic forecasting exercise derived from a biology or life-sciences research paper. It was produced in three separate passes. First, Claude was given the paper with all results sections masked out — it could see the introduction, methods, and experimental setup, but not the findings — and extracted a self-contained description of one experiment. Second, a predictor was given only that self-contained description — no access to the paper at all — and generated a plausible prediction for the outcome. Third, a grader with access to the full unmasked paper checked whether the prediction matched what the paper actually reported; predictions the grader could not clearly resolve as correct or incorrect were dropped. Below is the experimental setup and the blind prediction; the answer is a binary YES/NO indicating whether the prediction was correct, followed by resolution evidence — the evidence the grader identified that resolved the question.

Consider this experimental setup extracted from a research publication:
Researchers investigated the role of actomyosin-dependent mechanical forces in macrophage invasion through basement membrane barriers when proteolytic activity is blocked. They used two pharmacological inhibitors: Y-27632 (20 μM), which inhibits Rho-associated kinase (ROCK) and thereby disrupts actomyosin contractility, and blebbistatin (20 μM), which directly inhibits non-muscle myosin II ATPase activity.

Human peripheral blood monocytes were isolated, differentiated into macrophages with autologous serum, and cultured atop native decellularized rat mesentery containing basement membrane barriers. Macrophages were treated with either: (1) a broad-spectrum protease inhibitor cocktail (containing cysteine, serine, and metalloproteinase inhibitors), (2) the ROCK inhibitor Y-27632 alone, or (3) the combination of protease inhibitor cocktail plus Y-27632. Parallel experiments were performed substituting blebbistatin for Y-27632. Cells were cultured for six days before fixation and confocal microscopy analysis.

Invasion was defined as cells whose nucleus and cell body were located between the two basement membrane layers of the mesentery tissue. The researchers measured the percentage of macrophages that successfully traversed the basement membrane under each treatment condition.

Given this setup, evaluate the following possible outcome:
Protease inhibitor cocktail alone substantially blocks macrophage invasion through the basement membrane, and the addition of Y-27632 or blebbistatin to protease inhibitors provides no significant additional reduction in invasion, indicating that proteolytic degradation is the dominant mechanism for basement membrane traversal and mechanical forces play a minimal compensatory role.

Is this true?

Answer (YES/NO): NO